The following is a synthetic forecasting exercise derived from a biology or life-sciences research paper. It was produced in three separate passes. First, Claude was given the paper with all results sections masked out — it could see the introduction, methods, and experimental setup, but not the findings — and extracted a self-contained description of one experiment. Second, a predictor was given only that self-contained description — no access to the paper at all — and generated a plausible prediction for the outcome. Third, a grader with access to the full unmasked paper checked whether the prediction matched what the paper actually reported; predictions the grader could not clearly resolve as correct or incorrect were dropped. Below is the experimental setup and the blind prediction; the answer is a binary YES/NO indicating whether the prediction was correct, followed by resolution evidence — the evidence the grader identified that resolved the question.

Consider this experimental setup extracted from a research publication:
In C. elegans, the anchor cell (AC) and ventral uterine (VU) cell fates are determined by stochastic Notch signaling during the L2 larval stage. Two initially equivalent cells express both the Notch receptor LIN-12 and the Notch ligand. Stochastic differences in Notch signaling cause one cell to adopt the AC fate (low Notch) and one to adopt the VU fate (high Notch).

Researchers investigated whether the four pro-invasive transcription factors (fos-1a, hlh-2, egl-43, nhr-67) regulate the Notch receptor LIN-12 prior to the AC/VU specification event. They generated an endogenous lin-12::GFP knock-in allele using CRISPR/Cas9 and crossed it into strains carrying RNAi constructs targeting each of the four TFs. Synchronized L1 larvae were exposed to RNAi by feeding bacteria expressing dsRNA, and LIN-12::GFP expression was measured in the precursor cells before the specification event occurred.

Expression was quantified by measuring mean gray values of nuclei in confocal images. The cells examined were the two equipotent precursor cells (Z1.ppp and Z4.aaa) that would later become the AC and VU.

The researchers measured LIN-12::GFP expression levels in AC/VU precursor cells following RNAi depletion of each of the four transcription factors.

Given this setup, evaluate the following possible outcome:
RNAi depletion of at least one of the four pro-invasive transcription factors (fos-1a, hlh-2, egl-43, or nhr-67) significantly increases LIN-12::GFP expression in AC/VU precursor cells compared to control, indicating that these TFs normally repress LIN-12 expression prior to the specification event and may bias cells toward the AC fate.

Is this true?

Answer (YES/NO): NO